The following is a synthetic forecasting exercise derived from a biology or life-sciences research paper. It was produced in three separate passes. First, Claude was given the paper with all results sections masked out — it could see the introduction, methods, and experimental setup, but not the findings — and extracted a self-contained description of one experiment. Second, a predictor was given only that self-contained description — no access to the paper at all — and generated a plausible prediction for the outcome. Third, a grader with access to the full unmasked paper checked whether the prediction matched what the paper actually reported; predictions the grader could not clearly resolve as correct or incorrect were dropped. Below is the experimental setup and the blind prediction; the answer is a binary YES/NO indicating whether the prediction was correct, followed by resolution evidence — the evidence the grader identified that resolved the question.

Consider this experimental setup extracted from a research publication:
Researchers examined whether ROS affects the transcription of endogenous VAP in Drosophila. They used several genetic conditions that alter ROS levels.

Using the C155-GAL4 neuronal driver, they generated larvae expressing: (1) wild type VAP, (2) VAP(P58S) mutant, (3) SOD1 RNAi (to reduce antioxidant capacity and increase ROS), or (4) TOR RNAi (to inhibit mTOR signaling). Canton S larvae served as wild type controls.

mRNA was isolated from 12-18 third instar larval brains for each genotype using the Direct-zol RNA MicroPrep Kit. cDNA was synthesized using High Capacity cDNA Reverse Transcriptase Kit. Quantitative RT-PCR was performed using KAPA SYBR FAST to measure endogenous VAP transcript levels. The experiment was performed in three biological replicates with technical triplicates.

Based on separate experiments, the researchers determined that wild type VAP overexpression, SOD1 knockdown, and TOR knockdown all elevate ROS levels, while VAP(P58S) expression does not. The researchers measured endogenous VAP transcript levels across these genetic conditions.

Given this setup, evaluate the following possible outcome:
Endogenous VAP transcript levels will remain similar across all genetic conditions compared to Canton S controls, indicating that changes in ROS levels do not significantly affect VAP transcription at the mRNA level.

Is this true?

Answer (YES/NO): NO